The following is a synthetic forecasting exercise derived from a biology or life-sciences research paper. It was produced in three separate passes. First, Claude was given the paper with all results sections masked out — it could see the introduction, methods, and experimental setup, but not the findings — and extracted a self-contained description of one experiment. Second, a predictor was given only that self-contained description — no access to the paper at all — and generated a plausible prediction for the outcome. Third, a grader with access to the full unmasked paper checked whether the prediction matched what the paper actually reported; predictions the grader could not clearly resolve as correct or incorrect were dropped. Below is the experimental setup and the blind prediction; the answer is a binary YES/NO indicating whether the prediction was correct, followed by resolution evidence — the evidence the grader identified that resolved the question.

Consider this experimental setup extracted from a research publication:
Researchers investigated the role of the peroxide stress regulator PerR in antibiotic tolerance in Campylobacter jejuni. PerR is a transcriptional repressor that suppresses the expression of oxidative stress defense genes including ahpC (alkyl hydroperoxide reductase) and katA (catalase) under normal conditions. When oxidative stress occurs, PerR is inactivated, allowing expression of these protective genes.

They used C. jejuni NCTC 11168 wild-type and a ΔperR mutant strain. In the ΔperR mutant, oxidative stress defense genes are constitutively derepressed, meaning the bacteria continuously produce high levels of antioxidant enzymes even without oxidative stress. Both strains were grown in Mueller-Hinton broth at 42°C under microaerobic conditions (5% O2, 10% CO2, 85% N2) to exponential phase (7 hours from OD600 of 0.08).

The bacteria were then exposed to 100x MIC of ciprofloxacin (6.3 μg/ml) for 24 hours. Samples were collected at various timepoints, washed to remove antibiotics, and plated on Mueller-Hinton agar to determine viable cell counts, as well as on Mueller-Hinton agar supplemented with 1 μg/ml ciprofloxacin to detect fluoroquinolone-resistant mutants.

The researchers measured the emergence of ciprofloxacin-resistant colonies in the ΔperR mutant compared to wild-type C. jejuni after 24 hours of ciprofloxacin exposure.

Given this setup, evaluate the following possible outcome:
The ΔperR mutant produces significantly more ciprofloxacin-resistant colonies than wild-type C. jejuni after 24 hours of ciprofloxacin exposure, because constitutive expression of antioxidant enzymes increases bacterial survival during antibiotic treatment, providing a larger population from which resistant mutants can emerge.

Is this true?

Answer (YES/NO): NO